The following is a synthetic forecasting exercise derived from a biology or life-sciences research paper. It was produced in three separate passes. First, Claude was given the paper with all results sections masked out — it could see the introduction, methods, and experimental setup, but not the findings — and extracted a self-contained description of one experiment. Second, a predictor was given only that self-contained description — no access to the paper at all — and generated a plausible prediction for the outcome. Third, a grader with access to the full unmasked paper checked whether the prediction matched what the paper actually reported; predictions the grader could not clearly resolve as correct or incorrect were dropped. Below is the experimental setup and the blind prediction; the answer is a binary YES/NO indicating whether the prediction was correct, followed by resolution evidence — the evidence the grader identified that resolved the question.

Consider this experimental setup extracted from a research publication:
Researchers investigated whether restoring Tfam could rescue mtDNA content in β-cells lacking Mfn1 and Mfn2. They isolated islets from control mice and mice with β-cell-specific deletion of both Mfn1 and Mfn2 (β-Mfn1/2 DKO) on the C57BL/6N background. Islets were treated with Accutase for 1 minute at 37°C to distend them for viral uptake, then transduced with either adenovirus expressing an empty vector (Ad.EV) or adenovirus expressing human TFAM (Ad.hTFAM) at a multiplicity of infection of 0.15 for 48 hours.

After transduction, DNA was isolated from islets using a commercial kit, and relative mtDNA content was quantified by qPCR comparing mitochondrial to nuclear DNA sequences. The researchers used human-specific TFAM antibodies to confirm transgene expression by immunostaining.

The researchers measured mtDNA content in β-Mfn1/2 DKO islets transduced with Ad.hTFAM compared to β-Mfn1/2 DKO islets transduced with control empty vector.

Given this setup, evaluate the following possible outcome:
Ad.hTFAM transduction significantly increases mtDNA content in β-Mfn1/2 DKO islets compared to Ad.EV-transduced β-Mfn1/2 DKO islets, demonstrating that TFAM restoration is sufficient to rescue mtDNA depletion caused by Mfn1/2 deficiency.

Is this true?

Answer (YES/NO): YES